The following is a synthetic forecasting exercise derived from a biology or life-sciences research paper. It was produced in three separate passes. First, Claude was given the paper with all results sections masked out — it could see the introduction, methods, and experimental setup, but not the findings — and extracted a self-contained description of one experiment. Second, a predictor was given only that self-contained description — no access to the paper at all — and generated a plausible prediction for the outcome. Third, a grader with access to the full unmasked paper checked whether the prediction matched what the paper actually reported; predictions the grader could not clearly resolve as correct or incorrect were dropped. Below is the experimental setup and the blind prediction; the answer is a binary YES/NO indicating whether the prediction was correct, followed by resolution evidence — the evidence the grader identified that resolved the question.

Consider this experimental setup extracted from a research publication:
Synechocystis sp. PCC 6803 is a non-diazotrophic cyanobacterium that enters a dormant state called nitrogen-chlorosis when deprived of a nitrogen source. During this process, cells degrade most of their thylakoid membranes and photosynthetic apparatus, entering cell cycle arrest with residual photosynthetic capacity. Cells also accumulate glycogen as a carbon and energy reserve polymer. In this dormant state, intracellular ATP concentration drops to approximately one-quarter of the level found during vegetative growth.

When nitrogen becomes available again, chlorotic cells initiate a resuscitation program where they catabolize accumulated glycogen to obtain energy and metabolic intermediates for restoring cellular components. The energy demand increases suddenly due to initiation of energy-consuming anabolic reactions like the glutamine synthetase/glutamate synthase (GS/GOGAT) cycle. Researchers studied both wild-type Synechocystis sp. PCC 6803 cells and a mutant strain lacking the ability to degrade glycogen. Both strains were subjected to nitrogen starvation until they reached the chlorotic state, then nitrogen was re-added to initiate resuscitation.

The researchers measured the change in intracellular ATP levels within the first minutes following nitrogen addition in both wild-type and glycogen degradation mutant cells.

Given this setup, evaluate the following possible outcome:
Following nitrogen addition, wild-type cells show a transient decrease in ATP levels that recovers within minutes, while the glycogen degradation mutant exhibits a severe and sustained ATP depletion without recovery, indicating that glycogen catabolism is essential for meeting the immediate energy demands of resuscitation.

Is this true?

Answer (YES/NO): NO